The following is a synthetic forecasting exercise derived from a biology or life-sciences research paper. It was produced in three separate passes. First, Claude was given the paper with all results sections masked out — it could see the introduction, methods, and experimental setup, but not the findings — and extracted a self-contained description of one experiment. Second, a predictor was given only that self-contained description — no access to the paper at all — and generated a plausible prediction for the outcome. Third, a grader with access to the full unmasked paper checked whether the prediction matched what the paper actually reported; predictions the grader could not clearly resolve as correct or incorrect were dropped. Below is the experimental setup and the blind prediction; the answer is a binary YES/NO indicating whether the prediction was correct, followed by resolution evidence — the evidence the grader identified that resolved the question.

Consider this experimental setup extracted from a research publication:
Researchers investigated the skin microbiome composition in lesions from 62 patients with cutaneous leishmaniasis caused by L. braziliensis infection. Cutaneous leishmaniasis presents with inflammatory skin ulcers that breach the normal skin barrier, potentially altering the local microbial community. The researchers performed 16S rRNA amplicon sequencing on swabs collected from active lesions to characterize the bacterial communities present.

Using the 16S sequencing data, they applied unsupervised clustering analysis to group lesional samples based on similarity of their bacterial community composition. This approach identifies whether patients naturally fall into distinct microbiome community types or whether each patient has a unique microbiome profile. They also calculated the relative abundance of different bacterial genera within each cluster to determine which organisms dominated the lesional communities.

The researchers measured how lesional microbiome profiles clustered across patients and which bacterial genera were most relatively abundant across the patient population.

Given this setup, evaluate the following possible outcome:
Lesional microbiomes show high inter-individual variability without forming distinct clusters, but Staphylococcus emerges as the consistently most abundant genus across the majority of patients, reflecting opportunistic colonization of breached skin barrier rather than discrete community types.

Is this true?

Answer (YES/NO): NO